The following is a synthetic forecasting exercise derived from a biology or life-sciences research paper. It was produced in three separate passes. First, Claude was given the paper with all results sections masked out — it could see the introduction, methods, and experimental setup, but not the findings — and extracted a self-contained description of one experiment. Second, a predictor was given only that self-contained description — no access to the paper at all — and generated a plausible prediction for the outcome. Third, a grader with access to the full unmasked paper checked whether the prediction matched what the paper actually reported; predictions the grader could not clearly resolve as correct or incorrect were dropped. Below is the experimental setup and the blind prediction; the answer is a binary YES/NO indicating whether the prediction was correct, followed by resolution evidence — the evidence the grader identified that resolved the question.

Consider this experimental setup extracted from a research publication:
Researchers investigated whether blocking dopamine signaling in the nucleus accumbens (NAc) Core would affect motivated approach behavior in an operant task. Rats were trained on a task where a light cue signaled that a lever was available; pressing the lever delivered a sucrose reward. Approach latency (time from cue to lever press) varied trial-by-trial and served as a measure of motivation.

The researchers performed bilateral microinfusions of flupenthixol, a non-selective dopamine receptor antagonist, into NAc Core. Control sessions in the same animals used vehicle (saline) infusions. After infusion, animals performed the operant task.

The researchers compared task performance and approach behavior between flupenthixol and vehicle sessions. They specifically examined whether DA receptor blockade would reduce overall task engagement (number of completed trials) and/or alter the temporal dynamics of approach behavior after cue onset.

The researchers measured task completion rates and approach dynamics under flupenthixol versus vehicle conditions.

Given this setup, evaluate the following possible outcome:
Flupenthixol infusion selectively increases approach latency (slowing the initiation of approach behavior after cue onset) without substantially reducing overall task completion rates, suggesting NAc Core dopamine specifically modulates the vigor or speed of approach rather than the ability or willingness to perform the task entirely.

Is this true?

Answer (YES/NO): NO